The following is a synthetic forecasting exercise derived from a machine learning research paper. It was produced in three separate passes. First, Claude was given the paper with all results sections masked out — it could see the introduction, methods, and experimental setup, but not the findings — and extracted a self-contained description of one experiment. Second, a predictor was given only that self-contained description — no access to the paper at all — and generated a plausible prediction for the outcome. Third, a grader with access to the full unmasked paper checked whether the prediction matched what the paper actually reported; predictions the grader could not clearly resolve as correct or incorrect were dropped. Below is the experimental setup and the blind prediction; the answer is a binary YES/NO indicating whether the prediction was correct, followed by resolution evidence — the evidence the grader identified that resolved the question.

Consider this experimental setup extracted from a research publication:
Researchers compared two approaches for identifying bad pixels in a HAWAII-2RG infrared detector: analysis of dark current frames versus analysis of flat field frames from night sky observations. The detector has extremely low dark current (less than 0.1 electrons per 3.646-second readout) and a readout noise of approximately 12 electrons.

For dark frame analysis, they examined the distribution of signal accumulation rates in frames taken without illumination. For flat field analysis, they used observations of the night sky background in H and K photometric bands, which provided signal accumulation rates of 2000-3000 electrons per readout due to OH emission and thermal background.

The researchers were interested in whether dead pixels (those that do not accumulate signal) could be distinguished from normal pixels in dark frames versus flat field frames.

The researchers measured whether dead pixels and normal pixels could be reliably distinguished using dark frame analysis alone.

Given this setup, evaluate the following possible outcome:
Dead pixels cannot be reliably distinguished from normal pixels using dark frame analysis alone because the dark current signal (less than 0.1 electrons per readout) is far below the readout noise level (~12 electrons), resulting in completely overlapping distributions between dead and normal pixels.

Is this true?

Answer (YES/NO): YES